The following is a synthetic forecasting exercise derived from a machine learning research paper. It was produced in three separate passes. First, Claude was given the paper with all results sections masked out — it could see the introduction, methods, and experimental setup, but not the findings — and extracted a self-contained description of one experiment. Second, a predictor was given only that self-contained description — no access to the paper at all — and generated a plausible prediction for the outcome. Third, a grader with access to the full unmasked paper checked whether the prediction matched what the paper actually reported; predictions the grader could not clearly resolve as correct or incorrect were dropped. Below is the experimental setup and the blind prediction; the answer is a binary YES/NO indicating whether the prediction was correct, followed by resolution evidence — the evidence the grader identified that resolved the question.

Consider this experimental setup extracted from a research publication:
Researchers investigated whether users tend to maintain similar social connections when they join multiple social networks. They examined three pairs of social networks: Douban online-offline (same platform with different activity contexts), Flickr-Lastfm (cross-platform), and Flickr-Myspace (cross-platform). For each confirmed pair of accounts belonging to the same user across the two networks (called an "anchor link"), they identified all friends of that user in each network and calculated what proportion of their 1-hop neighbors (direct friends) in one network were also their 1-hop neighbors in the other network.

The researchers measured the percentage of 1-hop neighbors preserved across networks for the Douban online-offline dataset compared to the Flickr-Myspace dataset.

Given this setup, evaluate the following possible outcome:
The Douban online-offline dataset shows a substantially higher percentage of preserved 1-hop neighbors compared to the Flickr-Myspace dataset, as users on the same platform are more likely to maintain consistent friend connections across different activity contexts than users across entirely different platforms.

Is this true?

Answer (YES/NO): YES